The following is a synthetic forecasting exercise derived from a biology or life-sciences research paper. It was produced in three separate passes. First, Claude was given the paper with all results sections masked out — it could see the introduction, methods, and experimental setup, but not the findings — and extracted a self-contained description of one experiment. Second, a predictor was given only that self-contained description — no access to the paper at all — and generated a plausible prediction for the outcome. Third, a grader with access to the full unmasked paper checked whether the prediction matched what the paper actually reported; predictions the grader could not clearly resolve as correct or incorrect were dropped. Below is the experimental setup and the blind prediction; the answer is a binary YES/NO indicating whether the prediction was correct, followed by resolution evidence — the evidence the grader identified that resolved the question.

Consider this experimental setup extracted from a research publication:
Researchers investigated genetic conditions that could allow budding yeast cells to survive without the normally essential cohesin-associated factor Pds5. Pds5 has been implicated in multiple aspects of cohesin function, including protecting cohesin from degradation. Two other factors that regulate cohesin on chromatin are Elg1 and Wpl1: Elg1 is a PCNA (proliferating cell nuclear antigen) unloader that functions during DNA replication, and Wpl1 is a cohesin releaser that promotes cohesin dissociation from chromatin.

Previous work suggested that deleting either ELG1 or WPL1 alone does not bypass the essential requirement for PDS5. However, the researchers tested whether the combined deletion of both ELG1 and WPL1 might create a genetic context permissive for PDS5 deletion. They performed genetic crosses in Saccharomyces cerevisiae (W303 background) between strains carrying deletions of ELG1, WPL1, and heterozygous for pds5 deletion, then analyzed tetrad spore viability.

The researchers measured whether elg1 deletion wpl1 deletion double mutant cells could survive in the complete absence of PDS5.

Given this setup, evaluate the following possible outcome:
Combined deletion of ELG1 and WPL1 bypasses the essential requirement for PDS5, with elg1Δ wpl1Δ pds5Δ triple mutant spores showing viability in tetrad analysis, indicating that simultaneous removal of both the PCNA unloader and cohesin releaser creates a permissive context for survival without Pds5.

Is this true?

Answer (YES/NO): YES